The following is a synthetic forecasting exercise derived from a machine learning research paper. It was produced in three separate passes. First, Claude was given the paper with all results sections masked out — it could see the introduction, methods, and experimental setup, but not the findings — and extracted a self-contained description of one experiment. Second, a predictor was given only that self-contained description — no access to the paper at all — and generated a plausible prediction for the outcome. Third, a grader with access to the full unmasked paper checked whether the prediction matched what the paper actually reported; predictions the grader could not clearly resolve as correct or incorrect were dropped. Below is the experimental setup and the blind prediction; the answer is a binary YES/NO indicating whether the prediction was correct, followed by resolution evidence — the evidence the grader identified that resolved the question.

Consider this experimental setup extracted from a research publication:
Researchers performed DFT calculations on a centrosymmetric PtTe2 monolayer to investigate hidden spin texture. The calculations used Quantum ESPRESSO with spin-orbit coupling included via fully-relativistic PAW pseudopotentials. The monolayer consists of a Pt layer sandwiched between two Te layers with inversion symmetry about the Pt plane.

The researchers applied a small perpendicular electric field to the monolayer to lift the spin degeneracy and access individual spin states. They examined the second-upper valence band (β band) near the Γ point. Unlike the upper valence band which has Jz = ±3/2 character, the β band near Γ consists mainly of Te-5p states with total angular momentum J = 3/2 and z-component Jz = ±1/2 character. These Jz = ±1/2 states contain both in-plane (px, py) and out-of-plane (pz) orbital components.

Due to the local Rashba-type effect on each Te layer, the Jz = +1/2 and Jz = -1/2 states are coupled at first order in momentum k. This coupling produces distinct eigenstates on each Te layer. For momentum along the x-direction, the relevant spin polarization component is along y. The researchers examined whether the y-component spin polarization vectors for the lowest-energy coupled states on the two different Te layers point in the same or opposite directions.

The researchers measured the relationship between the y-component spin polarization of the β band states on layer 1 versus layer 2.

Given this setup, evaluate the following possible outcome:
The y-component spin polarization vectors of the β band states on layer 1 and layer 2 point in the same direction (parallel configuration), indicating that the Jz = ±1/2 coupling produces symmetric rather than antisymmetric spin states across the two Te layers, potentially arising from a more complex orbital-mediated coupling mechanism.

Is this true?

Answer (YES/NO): NO